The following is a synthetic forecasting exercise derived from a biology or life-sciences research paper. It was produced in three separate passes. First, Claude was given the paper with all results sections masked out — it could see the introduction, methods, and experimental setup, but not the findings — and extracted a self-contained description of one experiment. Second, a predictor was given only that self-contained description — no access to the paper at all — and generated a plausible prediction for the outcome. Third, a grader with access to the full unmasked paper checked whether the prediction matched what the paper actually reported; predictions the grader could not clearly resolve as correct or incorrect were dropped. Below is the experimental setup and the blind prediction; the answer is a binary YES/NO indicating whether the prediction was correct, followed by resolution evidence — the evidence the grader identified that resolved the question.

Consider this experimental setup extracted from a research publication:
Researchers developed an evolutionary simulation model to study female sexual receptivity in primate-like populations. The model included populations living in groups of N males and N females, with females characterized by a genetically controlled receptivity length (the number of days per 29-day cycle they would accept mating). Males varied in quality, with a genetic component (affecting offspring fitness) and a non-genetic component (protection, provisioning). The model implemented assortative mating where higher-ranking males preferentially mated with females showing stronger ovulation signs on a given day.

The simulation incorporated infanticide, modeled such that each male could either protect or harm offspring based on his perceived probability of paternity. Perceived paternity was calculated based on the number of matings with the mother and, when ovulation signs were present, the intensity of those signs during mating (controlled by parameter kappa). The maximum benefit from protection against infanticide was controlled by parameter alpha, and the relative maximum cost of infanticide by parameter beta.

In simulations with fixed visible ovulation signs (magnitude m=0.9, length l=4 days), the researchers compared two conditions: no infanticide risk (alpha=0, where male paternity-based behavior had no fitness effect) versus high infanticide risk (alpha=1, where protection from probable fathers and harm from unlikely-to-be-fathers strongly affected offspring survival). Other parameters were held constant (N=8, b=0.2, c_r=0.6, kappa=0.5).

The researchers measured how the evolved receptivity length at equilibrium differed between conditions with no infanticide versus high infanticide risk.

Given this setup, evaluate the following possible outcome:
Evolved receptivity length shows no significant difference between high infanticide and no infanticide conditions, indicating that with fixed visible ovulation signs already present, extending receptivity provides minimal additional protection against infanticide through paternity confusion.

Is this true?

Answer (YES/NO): NO